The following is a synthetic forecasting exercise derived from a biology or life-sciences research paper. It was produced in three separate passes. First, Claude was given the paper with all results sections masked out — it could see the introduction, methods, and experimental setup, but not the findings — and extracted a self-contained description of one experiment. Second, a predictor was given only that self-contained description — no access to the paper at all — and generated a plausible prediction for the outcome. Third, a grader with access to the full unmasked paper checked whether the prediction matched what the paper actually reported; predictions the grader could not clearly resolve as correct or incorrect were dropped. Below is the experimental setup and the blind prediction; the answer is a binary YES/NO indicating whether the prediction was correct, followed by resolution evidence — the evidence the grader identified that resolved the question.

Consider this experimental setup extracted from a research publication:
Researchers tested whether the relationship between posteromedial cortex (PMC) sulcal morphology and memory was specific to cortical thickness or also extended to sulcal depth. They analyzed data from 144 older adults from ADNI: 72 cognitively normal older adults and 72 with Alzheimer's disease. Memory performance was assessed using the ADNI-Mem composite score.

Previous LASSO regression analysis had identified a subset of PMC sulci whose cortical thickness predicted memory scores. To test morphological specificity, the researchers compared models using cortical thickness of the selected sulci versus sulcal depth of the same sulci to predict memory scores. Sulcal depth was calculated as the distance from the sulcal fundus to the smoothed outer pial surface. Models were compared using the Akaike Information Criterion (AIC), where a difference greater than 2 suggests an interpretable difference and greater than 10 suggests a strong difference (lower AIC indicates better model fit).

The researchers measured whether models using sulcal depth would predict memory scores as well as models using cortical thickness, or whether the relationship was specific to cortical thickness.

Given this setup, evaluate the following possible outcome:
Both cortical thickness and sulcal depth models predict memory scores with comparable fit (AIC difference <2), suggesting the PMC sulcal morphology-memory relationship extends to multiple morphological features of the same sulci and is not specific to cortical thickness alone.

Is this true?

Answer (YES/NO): NO